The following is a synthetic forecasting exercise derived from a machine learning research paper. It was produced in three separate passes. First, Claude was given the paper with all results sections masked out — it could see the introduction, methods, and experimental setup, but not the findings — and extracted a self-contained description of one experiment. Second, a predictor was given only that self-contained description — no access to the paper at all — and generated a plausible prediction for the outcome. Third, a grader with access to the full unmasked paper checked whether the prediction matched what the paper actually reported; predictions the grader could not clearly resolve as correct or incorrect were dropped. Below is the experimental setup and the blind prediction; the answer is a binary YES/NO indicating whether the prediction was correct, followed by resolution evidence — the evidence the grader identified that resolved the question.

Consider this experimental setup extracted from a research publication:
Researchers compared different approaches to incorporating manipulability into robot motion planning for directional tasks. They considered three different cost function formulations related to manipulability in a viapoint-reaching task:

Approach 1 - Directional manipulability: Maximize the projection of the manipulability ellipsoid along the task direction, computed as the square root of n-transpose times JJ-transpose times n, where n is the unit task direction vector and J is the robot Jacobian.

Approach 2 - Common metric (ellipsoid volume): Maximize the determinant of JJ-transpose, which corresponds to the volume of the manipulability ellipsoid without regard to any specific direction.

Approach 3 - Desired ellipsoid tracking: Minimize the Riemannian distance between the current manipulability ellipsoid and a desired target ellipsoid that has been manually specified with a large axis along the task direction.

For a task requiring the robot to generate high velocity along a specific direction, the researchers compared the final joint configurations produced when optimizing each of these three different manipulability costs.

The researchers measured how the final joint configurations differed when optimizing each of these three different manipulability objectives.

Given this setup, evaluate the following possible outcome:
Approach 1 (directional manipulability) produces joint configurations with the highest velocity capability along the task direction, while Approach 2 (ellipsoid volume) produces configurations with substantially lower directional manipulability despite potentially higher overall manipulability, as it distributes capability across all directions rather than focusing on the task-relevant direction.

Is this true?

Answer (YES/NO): YES